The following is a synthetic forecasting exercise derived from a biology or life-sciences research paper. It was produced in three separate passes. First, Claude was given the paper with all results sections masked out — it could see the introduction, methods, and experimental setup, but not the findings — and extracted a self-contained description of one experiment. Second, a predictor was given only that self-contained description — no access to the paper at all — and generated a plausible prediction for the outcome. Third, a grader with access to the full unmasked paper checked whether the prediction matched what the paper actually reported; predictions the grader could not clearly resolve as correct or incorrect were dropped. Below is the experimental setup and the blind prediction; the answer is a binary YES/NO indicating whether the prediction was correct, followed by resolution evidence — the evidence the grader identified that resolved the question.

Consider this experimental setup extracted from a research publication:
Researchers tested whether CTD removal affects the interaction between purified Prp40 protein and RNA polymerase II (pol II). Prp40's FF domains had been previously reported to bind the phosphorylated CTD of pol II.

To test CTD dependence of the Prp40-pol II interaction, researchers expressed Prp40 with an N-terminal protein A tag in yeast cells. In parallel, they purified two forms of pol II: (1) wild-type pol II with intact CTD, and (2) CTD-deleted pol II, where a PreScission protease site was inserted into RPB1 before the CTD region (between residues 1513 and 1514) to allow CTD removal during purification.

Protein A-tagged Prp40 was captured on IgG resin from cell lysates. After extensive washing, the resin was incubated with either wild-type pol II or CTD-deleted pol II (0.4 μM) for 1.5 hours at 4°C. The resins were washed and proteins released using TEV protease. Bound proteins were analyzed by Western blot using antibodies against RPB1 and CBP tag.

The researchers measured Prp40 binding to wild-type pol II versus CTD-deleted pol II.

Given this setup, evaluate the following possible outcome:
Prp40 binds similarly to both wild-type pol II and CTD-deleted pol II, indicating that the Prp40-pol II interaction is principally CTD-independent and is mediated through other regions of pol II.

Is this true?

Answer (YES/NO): YES